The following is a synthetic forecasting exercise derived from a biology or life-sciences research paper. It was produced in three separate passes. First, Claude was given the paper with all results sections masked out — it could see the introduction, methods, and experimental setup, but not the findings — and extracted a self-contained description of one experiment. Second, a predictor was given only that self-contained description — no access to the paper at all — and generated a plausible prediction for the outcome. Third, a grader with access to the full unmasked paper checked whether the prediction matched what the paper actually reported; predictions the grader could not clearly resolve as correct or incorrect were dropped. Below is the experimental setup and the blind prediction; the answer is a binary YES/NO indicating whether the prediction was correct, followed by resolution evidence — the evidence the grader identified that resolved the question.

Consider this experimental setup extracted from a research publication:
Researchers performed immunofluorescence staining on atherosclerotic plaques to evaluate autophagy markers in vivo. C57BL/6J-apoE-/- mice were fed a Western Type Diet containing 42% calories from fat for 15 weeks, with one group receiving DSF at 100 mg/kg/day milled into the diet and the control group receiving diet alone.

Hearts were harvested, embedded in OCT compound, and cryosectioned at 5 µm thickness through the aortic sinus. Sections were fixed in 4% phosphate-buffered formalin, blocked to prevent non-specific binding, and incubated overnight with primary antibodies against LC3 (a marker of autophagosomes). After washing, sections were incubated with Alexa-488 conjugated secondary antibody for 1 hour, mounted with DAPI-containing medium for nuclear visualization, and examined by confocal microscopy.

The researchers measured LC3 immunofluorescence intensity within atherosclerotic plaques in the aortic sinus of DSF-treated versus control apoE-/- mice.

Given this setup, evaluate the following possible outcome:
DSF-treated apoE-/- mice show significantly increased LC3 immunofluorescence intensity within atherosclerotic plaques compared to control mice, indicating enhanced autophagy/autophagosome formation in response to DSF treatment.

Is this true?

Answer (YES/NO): YES